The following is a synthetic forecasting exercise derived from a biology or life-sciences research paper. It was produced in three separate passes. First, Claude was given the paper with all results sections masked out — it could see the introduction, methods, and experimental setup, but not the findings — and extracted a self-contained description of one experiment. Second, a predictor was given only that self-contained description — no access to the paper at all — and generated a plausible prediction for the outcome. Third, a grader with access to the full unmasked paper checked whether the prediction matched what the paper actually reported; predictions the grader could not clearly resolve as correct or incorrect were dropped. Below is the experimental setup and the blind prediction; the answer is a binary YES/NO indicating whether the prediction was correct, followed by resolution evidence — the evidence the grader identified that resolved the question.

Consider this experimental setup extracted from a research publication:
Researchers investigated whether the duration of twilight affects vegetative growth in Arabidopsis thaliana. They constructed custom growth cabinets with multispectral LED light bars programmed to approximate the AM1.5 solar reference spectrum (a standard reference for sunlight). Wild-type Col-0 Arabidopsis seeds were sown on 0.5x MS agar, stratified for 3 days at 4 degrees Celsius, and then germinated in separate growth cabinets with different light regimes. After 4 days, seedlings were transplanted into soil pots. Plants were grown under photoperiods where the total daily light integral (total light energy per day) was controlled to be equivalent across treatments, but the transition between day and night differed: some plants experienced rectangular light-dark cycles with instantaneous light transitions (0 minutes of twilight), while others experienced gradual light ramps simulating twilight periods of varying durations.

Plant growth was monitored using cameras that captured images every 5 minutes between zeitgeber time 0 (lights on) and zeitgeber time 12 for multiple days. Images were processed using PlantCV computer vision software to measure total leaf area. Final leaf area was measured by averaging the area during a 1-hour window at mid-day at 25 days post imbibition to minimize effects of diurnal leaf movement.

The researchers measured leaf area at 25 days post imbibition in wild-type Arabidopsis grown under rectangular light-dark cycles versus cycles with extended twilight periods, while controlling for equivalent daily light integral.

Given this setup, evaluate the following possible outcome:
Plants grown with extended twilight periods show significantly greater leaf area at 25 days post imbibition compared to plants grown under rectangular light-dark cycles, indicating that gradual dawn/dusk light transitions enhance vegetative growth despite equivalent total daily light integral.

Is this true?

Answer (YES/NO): NO